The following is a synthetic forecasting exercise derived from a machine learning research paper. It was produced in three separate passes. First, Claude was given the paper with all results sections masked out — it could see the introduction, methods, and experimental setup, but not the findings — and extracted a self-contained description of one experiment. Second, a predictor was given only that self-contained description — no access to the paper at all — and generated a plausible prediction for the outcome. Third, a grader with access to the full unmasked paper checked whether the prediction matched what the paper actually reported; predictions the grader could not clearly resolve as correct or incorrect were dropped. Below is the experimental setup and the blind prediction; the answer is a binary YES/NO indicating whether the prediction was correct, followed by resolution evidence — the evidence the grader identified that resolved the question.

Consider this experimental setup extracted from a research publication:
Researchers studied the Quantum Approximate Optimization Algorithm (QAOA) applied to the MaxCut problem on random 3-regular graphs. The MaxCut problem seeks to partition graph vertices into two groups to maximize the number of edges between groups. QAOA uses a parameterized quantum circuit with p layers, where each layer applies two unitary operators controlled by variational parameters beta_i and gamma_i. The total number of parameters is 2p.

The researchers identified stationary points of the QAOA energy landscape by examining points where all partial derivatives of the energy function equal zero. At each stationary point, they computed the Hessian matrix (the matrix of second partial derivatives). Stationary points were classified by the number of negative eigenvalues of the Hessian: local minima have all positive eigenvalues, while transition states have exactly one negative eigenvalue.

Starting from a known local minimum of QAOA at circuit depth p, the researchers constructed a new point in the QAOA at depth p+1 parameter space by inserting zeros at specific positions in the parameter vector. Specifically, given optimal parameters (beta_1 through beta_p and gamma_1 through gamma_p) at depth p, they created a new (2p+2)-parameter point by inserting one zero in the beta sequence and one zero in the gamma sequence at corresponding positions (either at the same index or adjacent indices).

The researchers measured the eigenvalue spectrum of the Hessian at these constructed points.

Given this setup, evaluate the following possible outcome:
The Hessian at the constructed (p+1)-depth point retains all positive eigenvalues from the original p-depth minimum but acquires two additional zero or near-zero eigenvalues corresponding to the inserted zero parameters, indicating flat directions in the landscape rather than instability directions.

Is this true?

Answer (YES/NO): NO